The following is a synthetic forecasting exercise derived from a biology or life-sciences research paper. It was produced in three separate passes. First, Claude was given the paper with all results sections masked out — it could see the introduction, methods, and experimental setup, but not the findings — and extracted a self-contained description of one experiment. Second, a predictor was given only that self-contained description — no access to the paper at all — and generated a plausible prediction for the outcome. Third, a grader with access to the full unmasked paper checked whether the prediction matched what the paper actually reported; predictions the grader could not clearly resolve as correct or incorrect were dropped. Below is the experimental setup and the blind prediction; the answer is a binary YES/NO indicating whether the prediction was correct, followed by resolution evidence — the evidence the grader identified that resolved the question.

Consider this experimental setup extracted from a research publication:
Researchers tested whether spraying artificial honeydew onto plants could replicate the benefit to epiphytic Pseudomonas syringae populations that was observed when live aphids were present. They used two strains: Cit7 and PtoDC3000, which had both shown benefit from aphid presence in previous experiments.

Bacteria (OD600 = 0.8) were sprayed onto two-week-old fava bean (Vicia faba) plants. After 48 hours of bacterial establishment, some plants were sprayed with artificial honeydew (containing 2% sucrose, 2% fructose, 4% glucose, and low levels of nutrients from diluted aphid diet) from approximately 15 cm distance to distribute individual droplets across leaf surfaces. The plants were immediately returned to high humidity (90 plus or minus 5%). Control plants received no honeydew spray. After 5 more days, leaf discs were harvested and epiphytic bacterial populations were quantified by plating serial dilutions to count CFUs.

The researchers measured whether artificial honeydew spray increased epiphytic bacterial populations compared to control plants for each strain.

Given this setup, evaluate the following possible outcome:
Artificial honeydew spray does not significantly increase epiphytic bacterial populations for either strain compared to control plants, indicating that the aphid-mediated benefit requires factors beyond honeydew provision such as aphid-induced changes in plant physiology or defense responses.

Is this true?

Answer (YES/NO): NO